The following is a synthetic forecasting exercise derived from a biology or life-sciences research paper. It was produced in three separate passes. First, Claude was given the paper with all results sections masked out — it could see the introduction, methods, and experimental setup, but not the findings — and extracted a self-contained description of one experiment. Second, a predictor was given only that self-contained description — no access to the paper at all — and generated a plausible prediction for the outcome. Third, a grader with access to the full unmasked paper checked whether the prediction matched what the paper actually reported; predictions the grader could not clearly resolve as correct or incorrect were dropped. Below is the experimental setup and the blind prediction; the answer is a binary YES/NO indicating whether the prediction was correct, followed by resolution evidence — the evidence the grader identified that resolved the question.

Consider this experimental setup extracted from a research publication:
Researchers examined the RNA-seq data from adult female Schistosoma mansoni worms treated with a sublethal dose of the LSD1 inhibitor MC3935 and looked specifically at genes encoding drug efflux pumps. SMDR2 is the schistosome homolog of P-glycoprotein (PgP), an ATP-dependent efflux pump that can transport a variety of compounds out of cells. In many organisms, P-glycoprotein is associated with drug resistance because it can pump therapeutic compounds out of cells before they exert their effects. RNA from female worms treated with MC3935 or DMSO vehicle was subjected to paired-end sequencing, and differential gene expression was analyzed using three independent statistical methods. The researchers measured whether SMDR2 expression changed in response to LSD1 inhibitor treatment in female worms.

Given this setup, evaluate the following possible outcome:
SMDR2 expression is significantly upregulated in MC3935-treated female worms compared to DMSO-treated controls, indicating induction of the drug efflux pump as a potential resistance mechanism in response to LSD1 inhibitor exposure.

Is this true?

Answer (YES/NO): NO